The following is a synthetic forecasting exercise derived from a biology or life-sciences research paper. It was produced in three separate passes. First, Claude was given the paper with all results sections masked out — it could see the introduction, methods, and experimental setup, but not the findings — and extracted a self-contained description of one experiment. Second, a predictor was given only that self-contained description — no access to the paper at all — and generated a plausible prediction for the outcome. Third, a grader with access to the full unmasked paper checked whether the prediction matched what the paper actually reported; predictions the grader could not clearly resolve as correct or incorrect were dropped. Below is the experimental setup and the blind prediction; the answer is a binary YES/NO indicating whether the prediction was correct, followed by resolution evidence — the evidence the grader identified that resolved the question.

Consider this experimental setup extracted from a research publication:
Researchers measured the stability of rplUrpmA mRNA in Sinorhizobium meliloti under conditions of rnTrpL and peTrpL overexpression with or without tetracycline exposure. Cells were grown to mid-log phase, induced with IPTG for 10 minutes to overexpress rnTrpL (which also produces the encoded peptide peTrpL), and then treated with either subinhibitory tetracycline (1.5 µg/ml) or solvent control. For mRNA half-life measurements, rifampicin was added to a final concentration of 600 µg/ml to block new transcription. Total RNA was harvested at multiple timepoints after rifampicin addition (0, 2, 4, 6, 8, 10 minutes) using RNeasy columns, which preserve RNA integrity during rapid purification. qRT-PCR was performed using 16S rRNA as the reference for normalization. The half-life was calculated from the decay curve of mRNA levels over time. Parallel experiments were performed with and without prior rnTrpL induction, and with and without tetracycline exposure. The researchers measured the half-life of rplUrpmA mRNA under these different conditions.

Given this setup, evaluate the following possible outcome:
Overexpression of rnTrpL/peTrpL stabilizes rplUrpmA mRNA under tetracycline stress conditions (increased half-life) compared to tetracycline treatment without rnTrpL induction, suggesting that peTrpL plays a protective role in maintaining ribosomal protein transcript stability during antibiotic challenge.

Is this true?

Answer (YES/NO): NO